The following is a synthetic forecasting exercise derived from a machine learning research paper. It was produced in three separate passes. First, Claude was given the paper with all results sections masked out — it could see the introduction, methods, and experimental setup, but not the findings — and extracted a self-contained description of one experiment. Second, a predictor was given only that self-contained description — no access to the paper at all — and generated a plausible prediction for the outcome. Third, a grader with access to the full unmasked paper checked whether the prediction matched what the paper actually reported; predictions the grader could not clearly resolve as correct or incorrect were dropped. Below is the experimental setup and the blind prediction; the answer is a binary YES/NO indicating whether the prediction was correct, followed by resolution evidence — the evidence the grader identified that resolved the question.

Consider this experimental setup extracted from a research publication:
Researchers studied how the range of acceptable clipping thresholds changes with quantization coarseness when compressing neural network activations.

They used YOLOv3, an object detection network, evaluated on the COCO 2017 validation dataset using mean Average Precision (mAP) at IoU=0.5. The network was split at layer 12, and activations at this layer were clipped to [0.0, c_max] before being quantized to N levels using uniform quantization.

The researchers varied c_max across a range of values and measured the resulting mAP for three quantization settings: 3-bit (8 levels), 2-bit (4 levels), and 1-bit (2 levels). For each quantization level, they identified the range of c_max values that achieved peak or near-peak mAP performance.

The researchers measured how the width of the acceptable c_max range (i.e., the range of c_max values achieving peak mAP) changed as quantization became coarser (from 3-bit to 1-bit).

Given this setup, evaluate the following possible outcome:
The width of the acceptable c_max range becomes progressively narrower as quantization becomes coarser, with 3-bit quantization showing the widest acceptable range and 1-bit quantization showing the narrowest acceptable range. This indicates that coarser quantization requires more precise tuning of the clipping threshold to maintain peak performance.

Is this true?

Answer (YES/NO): YES